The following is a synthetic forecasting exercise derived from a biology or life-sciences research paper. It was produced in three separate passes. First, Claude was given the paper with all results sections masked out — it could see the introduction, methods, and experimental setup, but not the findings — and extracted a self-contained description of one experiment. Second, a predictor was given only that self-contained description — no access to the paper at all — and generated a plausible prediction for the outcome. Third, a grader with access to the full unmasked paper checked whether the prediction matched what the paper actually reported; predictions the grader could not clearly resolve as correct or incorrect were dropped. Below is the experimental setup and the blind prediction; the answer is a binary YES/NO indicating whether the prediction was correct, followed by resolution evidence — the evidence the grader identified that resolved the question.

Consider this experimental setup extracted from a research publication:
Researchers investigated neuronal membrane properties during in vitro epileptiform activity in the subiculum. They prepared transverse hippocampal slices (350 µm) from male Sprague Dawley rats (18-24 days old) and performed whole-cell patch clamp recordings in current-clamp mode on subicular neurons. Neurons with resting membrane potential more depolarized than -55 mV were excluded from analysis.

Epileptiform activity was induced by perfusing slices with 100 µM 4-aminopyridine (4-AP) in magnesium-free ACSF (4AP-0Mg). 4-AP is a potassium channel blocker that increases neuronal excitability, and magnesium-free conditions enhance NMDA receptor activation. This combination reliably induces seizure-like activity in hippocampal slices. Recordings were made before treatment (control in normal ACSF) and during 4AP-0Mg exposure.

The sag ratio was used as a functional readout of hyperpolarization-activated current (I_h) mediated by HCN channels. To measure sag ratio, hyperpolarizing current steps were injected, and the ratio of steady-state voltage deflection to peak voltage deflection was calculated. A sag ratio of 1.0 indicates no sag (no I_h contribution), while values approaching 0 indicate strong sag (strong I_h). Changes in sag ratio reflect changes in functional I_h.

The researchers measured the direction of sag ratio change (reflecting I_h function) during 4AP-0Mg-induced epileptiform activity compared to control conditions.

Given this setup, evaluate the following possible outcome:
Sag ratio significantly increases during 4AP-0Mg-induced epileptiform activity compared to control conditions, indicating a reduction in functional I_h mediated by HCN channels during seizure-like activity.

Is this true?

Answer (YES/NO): YES